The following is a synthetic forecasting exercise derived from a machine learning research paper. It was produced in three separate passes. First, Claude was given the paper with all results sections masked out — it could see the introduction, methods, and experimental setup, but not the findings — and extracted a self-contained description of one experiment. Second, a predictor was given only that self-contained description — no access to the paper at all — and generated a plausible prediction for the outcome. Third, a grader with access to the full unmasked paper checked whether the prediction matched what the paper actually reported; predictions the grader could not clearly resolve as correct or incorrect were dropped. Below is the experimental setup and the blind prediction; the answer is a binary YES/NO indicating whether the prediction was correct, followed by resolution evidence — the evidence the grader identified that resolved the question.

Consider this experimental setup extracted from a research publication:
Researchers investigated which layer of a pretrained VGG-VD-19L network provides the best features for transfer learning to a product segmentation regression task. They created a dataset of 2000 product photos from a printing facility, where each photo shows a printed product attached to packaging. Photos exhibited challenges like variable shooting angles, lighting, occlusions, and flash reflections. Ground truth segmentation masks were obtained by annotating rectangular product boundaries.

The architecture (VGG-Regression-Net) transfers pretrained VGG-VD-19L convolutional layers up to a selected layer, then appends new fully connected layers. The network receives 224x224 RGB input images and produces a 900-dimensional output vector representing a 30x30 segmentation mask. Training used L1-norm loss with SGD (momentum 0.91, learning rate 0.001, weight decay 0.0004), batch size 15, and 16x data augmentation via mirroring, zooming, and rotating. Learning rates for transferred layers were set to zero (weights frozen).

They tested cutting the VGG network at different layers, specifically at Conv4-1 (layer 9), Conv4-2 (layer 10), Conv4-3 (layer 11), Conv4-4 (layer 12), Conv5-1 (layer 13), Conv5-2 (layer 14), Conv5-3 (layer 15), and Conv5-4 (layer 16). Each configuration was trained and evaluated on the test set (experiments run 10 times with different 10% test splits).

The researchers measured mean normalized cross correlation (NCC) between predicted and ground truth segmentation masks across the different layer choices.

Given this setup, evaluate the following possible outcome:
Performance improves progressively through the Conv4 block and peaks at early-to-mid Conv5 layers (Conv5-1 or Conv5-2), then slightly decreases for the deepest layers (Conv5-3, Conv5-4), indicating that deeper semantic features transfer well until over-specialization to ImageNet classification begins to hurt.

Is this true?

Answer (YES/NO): YES